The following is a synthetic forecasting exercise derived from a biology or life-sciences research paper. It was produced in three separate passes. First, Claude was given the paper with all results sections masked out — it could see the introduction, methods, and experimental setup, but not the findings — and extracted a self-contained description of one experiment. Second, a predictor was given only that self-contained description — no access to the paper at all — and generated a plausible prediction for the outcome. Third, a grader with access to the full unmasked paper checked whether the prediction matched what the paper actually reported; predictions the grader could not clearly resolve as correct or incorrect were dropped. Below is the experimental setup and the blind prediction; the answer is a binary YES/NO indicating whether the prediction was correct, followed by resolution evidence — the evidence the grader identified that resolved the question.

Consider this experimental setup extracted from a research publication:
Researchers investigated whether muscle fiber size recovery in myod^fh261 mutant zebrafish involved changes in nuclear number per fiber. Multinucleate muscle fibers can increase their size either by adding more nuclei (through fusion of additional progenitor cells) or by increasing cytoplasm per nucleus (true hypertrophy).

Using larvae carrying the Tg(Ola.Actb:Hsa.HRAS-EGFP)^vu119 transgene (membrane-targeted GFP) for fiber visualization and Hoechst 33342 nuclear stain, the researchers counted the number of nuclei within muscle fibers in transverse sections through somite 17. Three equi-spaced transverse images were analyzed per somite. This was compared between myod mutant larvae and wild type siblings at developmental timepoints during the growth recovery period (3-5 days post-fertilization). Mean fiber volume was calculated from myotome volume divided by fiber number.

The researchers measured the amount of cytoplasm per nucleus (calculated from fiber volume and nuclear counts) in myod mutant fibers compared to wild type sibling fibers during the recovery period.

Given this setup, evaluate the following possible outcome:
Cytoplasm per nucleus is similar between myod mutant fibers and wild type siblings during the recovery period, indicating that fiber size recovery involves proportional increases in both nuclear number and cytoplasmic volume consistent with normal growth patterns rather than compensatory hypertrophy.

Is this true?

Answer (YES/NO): NO